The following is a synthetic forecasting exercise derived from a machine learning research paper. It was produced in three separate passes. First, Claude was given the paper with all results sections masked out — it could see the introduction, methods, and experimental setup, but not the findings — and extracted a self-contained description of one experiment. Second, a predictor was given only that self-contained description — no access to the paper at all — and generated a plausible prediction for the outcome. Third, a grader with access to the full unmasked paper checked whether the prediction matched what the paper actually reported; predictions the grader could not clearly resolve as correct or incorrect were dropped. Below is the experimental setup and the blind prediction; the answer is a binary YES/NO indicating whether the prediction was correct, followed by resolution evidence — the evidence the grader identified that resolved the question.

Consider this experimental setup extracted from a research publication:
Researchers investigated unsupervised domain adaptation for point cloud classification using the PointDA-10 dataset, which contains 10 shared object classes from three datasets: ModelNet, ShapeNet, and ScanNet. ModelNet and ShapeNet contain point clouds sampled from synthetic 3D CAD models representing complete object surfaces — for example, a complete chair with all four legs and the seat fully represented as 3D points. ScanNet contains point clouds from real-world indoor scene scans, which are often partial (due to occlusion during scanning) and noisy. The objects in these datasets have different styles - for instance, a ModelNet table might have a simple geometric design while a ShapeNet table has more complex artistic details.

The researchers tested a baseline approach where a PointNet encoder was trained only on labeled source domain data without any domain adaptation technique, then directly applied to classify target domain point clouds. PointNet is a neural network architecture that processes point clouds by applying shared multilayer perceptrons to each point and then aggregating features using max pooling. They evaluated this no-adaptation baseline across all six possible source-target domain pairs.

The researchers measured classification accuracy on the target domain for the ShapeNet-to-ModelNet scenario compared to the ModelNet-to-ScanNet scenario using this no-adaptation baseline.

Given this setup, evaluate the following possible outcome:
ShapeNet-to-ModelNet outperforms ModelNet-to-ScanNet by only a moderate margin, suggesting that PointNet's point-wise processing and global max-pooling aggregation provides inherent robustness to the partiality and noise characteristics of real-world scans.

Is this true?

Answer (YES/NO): NO